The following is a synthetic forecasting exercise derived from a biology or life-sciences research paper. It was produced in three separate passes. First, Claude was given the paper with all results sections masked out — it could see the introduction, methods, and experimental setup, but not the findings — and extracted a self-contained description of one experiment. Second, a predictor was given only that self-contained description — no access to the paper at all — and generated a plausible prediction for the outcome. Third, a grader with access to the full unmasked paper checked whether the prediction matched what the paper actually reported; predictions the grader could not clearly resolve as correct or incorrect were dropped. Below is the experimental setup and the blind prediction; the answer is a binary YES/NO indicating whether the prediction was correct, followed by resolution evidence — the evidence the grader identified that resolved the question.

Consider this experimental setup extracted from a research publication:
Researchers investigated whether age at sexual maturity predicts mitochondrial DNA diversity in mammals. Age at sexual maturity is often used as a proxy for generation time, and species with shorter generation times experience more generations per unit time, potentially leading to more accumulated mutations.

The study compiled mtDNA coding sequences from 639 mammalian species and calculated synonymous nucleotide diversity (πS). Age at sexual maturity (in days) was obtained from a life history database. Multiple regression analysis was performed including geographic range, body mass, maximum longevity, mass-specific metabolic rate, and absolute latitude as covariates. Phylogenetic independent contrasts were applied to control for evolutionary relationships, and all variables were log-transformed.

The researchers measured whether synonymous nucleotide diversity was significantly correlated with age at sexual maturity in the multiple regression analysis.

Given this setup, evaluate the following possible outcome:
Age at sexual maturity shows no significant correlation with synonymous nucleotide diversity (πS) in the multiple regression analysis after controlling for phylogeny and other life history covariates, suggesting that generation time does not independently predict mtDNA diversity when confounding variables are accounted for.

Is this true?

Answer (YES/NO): YES